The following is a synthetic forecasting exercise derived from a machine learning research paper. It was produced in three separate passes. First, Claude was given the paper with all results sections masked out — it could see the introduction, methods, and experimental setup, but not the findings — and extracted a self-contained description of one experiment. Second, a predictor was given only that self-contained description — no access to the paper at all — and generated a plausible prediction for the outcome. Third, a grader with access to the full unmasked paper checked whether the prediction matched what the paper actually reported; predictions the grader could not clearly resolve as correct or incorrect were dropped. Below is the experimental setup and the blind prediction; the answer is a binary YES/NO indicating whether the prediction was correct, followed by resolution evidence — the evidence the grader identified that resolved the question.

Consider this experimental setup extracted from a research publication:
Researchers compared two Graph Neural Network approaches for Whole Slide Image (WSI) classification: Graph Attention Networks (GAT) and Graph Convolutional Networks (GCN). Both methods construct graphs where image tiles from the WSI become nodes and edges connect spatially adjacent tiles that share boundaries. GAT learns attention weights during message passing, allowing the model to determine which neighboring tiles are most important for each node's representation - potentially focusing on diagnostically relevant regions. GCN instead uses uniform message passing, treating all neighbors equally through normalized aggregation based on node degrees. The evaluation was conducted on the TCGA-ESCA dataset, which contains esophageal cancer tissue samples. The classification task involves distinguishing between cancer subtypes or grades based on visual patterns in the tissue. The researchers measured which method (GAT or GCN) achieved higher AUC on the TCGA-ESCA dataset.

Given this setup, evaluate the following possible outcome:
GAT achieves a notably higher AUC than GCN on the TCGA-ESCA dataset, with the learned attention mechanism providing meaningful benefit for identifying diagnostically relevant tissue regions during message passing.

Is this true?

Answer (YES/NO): NO